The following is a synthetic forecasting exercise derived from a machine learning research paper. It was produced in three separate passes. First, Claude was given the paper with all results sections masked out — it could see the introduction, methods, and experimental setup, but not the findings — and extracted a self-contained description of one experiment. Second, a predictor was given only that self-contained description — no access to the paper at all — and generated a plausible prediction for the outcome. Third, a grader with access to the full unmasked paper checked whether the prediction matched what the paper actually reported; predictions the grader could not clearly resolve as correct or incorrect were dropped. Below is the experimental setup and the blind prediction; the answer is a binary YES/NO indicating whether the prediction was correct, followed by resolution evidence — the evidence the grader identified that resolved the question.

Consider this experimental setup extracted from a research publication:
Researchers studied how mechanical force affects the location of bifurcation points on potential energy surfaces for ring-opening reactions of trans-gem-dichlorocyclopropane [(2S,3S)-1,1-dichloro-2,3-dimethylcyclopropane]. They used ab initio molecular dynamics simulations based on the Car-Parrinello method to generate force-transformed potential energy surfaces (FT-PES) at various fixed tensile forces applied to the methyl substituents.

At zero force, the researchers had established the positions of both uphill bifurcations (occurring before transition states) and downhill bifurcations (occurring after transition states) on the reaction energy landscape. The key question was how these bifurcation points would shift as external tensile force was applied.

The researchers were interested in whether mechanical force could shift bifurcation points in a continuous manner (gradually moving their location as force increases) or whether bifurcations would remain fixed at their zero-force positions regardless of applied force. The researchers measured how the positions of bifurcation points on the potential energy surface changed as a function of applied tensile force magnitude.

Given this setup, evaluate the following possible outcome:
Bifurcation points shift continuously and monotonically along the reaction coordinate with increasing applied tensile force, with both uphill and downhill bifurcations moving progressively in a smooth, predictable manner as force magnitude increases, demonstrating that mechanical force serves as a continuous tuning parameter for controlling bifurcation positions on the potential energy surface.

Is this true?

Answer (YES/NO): NO